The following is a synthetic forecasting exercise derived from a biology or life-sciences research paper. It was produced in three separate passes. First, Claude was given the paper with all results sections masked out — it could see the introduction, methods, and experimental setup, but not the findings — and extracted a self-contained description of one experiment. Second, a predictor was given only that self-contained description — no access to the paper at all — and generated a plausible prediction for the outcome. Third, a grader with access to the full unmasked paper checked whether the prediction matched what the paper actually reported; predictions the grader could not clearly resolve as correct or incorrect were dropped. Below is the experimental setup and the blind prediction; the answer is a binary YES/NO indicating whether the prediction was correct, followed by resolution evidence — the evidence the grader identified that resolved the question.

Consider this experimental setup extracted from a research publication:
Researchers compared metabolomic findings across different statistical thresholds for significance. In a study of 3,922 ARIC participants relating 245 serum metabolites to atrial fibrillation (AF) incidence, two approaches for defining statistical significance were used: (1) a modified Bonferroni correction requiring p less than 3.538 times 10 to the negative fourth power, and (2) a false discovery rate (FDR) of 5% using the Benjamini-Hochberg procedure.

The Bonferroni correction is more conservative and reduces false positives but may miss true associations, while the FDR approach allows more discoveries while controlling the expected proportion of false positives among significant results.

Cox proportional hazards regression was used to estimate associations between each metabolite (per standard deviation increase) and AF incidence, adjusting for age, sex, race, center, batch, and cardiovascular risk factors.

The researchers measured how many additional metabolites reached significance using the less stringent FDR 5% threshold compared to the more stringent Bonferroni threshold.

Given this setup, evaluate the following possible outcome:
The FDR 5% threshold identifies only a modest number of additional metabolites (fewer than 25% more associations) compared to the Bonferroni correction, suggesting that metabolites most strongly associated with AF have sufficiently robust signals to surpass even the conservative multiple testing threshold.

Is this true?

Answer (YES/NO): NO